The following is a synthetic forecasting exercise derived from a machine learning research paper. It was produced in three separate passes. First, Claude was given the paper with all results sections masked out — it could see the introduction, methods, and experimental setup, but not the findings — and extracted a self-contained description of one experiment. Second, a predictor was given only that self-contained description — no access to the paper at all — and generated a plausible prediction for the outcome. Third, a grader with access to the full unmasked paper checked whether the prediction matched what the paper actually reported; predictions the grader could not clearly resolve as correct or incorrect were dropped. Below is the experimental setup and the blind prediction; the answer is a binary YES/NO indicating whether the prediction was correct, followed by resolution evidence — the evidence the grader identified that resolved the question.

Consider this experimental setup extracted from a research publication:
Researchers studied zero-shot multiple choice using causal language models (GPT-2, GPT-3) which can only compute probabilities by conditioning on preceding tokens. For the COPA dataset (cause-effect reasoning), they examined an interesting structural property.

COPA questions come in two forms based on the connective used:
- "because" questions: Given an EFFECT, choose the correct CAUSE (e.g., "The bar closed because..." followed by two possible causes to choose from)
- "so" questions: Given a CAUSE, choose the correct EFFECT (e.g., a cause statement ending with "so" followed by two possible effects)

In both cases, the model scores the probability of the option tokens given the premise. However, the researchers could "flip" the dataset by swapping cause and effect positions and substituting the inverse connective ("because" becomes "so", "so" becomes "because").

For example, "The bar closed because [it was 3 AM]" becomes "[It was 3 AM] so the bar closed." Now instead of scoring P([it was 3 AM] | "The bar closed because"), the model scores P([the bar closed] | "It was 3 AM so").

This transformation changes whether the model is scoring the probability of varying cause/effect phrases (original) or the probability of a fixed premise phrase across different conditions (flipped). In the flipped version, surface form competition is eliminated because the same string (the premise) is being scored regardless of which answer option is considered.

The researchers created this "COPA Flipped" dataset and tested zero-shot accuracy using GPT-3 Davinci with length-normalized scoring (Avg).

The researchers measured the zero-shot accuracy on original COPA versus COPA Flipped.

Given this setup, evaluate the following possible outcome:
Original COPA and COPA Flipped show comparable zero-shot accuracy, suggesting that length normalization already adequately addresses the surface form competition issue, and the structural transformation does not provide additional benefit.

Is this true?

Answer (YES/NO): NO